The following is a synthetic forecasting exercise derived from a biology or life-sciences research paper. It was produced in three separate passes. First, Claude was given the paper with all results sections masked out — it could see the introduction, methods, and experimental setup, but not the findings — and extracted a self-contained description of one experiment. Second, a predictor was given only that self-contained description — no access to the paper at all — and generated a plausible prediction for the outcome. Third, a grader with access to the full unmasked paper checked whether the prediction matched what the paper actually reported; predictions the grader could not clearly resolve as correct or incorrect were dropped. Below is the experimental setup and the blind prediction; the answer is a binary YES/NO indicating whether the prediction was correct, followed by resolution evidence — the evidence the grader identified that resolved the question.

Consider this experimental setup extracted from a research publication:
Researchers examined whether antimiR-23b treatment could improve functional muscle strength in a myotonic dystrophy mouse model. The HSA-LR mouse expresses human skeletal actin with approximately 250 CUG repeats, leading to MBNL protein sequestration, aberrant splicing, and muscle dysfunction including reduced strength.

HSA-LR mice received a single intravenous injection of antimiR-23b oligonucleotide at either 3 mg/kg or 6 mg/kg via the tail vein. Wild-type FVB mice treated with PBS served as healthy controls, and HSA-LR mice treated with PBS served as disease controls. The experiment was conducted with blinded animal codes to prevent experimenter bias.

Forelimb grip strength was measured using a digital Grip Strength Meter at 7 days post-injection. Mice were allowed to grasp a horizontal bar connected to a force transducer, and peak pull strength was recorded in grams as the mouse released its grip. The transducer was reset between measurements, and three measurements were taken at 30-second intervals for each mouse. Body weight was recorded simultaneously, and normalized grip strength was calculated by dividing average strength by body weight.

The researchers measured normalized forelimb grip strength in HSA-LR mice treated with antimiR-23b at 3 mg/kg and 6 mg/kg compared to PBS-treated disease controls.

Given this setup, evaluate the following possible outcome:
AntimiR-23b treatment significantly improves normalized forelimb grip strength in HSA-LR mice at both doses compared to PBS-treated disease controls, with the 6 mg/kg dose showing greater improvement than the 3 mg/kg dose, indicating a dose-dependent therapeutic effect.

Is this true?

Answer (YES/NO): NO